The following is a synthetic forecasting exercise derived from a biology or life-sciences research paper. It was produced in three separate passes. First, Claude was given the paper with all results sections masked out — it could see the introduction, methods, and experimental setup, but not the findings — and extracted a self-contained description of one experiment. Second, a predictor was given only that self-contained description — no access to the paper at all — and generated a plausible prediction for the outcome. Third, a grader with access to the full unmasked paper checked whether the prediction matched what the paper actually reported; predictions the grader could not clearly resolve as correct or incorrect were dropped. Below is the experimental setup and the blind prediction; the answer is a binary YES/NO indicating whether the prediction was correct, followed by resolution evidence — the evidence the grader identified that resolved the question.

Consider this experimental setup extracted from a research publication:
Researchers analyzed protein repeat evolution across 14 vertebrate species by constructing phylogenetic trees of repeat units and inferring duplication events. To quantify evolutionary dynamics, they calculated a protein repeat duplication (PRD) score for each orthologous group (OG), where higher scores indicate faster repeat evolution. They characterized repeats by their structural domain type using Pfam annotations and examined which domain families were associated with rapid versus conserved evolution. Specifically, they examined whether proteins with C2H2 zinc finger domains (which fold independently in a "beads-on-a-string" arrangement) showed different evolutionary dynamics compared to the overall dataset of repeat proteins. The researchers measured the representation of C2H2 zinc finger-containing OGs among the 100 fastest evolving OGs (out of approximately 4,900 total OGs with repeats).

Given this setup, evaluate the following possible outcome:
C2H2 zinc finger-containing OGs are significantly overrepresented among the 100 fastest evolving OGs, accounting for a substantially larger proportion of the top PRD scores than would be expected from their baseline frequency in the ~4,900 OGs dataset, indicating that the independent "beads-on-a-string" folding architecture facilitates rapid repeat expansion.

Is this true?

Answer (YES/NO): YES